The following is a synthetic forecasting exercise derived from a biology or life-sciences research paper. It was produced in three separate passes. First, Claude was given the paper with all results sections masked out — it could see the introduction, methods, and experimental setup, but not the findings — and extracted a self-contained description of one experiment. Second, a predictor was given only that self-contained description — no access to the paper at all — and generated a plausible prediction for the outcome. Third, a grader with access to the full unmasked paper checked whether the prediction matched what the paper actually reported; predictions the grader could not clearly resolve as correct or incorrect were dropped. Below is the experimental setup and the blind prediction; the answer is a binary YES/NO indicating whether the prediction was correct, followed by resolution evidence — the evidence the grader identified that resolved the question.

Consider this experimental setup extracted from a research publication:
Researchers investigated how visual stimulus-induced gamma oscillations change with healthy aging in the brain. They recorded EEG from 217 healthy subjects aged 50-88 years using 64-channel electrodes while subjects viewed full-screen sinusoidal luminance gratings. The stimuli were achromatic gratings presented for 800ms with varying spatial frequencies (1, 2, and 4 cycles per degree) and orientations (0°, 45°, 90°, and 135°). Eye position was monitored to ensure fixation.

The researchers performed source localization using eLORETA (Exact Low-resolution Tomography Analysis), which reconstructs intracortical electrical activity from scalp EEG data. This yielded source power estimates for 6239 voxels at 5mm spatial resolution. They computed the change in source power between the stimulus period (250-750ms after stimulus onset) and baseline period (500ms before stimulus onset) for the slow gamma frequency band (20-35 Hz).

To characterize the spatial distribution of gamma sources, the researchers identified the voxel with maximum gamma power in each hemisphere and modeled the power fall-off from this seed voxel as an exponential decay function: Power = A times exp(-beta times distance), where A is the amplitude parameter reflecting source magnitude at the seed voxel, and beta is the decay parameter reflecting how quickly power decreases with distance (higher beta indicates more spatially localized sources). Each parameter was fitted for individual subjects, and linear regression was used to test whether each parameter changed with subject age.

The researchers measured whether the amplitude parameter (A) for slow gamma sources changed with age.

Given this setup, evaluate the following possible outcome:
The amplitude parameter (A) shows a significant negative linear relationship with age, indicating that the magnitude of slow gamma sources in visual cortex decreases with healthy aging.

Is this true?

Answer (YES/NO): YES